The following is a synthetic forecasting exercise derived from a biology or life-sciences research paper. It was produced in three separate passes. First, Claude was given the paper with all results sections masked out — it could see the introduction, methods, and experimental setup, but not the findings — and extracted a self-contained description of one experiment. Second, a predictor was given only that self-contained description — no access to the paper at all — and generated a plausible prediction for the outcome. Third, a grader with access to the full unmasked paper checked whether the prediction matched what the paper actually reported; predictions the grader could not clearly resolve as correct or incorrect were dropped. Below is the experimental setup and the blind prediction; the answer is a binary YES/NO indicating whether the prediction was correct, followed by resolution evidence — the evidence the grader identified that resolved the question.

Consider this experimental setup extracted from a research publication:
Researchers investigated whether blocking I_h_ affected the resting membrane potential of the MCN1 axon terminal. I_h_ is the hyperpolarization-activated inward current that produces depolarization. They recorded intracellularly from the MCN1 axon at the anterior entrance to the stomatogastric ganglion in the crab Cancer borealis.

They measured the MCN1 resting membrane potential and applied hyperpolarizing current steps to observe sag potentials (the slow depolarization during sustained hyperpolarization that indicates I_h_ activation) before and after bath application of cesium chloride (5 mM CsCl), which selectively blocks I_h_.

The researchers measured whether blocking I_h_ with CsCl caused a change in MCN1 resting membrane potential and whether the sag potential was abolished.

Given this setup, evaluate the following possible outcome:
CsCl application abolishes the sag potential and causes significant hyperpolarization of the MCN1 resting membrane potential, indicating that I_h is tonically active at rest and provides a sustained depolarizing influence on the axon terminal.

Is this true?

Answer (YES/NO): YES